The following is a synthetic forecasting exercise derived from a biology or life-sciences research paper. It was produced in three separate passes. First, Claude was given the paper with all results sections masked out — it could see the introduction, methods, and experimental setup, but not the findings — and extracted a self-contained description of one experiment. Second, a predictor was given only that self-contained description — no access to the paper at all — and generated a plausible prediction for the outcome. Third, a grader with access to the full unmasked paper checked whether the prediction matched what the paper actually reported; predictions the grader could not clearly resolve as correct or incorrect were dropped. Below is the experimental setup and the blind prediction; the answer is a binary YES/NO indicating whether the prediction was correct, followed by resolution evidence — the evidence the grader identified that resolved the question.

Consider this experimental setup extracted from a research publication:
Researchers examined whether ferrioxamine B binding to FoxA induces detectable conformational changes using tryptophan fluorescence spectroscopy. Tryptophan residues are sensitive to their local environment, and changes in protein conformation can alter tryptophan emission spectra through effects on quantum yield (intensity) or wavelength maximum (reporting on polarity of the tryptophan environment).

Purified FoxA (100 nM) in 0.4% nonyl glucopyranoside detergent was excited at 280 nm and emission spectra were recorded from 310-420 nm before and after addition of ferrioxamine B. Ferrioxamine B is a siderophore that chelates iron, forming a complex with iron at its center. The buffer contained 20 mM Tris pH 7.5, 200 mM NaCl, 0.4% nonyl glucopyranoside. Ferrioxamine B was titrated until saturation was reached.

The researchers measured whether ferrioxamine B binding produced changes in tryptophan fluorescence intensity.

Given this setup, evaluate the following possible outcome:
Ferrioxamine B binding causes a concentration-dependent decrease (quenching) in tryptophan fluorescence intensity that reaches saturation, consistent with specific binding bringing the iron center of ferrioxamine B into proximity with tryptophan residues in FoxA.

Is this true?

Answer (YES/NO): YES